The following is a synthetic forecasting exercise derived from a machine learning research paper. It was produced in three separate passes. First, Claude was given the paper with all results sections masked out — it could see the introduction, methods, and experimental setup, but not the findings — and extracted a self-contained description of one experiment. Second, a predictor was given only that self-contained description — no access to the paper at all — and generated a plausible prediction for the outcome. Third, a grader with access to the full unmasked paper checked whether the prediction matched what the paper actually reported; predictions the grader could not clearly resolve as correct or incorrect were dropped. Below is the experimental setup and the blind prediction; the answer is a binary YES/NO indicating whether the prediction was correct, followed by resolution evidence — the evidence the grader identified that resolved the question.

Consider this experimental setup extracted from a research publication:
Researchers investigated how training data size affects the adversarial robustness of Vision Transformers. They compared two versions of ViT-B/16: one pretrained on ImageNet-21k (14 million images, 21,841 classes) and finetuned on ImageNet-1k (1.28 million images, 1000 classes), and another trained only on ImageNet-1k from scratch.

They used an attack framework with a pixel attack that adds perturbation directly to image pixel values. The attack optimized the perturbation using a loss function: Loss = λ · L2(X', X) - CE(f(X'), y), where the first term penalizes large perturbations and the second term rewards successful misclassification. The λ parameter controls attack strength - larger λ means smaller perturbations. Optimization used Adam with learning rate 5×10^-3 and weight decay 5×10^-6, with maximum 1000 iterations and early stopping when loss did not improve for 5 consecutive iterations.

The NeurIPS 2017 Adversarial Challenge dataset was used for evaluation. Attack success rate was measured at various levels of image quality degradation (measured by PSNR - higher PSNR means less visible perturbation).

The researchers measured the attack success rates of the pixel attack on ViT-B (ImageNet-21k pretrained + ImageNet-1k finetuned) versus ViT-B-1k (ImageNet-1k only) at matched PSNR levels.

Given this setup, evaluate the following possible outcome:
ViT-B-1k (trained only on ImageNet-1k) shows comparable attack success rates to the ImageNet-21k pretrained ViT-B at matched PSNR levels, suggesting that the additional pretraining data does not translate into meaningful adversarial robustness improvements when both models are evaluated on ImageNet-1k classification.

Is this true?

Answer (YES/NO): NO